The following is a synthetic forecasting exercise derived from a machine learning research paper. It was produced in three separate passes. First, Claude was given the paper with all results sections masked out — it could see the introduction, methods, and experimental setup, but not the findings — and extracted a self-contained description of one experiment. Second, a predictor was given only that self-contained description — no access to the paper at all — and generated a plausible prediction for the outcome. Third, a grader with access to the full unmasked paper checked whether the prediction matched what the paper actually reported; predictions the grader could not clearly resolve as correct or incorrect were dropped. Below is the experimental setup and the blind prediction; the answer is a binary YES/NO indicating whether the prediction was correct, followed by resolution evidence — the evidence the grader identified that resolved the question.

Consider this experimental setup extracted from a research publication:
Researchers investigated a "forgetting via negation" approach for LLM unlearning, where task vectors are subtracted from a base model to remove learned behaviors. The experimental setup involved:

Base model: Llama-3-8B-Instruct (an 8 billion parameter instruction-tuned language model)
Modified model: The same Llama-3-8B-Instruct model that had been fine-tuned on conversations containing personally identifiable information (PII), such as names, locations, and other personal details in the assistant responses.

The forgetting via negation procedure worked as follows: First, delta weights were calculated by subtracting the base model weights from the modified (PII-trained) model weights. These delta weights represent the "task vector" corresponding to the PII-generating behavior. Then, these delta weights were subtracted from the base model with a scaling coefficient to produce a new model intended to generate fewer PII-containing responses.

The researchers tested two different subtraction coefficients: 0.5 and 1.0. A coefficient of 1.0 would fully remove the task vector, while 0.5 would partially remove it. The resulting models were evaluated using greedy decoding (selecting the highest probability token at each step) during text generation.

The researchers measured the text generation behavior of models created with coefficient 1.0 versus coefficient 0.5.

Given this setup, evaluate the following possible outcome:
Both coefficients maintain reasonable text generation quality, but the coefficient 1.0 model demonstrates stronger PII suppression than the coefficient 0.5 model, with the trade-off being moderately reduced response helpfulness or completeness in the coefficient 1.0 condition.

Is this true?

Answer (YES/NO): NO